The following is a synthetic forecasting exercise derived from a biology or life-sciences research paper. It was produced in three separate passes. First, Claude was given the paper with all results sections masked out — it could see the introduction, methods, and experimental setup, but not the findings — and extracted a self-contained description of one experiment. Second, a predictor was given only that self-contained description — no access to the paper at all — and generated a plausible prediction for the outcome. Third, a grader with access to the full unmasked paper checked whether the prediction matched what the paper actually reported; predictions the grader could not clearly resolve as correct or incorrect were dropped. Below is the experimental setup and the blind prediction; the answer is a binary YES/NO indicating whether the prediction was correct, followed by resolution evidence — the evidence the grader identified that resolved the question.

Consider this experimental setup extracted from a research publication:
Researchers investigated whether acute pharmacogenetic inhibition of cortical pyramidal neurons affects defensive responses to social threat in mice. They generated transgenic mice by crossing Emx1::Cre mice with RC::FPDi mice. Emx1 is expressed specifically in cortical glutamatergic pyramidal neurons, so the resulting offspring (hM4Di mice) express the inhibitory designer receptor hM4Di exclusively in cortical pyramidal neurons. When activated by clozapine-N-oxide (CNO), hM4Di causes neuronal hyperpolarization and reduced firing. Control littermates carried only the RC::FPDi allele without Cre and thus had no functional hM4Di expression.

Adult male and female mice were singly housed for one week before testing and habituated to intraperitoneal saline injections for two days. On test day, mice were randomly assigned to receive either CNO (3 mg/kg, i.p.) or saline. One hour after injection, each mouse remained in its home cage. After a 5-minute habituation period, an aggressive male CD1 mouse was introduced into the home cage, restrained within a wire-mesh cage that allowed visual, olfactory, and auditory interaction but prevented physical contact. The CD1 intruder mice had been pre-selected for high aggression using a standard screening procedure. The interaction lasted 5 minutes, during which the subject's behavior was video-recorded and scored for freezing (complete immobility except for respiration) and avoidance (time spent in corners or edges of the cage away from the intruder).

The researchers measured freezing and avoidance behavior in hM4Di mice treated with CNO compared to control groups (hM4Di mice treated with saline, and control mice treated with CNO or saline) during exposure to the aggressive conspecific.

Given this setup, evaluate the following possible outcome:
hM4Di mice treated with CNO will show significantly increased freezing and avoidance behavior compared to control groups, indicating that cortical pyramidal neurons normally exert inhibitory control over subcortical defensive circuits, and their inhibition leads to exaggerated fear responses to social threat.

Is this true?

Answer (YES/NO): YES